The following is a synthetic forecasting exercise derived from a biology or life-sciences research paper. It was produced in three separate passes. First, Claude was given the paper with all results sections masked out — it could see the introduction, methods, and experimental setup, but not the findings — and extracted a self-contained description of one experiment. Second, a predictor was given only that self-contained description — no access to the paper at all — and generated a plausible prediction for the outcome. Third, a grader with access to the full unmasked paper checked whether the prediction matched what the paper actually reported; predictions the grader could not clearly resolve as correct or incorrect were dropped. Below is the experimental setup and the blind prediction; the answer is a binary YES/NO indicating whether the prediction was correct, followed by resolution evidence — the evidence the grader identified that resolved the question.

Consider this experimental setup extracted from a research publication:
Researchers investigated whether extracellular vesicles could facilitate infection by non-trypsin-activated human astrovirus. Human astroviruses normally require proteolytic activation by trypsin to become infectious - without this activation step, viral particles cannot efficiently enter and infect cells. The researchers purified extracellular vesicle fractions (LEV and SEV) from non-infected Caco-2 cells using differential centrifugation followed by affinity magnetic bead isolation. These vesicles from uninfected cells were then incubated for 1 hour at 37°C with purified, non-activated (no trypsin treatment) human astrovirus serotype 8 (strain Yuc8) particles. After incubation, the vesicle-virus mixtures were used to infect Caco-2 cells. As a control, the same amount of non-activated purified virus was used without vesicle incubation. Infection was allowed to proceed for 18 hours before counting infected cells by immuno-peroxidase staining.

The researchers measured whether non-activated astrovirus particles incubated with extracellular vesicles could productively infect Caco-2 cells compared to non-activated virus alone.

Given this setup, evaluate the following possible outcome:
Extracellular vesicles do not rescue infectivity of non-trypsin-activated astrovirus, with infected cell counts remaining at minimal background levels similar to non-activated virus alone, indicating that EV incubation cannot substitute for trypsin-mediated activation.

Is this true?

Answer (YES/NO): NO